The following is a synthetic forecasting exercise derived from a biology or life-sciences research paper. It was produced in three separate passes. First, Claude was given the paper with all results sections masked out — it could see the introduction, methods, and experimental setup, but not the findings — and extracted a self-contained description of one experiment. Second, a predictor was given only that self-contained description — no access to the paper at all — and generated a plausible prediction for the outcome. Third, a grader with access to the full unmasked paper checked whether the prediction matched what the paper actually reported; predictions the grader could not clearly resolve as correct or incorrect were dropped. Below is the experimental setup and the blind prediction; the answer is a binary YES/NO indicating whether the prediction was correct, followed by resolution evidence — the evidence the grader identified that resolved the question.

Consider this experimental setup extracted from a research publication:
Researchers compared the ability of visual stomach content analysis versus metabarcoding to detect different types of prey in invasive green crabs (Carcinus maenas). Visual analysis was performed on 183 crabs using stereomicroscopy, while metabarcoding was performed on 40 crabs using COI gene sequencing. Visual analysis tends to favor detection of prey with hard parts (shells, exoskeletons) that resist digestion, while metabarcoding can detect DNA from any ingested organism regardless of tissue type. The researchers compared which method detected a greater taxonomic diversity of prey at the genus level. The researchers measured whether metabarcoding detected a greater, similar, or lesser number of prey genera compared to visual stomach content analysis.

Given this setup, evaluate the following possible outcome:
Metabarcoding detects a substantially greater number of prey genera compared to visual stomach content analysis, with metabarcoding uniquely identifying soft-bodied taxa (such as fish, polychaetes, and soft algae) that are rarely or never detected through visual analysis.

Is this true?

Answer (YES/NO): NO